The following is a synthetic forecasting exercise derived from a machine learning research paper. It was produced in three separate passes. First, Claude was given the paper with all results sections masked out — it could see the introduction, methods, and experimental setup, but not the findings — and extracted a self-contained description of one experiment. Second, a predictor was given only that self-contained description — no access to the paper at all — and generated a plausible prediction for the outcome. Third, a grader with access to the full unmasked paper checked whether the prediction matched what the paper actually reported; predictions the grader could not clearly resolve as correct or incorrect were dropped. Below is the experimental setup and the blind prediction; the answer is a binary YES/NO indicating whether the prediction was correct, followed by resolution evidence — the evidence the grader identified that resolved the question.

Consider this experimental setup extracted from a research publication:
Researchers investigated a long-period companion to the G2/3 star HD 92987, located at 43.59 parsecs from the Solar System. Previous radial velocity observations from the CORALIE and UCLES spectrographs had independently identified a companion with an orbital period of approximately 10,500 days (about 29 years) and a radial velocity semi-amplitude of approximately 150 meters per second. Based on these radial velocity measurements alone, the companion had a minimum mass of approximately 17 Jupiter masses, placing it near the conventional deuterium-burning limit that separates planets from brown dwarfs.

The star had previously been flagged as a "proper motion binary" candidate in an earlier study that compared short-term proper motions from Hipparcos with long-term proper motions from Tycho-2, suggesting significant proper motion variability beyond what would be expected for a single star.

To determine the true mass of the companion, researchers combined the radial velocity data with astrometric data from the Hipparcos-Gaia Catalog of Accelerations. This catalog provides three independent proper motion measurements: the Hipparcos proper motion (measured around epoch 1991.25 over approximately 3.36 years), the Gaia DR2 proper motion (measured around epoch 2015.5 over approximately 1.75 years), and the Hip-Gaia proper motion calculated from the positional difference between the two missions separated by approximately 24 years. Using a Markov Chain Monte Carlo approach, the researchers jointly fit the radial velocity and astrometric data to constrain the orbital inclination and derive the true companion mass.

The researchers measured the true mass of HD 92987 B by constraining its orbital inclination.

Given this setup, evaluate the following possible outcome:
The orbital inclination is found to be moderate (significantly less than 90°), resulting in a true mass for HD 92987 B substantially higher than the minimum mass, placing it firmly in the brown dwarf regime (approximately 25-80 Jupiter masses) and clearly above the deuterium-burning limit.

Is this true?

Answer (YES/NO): NO